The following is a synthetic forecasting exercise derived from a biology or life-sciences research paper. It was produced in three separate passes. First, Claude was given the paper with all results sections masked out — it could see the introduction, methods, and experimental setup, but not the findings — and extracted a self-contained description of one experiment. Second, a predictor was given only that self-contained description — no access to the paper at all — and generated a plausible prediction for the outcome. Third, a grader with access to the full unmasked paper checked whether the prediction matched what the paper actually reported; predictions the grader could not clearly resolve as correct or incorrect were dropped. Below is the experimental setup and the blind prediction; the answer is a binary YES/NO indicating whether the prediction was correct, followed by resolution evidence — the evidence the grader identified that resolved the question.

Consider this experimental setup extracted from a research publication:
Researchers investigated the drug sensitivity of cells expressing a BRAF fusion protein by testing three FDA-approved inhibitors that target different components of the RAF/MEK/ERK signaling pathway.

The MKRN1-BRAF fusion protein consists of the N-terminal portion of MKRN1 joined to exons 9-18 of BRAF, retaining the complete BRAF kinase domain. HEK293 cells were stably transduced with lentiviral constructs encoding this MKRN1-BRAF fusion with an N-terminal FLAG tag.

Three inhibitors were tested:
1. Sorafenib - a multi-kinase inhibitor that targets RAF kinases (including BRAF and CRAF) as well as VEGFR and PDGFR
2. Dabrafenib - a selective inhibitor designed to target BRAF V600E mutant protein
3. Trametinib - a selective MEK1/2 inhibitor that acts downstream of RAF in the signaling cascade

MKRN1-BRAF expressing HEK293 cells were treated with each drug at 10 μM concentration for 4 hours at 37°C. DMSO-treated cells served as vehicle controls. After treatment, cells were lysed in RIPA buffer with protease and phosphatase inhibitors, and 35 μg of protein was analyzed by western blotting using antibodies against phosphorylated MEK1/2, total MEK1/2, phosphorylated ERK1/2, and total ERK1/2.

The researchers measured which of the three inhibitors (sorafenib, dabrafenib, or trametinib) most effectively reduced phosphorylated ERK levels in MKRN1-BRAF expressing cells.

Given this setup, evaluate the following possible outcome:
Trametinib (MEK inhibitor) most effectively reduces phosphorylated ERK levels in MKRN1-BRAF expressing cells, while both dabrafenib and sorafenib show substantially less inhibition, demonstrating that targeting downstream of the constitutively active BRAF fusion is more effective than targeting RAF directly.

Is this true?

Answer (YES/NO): YES